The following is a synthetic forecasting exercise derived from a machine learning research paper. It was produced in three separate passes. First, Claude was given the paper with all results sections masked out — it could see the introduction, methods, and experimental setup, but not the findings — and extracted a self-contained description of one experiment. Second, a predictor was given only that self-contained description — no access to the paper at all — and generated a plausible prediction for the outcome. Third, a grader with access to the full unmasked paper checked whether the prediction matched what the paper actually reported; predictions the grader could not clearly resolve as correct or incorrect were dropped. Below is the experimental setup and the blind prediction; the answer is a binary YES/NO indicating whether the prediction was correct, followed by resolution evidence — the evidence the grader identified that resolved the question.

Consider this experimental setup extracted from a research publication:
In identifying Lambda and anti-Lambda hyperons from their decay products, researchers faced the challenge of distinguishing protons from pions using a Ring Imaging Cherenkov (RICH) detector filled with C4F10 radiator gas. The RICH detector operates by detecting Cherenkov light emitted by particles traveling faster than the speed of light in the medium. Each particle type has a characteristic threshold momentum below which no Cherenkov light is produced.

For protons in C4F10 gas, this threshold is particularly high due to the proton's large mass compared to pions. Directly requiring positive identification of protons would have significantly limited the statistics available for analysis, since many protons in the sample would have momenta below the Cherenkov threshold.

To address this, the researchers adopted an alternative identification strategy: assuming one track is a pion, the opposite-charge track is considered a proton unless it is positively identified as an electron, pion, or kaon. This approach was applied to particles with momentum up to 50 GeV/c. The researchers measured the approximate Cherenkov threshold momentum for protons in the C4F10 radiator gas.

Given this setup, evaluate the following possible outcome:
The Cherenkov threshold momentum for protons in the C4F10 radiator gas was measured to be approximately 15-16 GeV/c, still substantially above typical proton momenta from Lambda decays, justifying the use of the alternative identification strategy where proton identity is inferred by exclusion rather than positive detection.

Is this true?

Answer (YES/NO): NO